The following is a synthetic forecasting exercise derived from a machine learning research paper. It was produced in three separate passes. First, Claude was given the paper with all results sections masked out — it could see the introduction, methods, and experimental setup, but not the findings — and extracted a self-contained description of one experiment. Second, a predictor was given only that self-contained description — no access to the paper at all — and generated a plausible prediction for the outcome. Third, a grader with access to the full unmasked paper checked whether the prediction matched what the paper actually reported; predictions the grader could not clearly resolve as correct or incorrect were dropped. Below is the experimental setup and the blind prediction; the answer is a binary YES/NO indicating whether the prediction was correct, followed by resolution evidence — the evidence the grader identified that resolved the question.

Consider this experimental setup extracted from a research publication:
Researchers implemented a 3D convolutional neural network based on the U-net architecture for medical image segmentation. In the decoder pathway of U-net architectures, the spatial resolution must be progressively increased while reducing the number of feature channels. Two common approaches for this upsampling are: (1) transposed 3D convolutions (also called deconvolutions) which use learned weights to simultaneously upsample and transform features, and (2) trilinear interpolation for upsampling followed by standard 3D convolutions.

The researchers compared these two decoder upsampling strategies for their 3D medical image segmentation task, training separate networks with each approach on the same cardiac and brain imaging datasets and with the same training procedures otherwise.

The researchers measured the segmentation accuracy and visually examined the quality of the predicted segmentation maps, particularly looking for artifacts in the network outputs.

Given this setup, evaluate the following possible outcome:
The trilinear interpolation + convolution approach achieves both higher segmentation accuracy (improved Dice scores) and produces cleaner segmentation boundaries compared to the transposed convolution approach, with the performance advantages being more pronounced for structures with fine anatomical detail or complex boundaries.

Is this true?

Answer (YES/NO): NO